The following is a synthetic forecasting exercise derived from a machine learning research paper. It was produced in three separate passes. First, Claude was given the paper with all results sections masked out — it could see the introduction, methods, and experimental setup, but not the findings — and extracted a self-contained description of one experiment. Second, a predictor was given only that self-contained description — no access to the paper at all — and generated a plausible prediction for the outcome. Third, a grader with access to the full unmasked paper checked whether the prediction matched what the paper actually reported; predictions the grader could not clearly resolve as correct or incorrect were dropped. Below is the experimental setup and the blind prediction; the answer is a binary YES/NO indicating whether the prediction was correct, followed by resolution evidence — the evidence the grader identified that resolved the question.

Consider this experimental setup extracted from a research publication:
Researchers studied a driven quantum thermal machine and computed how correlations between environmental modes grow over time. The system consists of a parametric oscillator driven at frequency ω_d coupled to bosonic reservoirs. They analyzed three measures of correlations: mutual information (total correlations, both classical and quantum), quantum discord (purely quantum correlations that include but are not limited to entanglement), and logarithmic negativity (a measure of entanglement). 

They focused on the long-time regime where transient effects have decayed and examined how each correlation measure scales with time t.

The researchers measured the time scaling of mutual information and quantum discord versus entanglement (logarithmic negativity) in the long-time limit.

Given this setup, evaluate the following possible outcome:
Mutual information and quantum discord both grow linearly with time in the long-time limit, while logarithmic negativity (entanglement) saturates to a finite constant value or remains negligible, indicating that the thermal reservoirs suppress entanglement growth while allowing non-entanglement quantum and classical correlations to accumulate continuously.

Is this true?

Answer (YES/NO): NO